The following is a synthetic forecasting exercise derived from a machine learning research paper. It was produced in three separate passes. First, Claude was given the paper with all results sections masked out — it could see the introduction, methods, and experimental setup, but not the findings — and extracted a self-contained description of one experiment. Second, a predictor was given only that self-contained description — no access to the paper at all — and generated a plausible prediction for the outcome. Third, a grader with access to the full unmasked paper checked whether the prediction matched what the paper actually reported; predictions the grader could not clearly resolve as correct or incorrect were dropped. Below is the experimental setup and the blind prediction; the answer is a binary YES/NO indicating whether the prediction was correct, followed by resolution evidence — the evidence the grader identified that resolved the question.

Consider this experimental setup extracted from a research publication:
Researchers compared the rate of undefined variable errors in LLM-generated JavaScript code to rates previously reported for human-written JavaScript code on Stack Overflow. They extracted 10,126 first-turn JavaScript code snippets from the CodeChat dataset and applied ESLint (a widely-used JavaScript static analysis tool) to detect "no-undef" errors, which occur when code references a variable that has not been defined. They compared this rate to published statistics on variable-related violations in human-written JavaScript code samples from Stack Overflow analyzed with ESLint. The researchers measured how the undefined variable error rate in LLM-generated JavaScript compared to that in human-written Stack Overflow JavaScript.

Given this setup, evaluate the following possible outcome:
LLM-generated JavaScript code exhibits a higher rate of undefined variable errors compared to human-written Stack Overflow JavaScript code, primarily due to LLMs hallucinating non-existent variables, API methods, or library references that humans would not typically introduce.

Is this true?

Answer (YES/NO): NO